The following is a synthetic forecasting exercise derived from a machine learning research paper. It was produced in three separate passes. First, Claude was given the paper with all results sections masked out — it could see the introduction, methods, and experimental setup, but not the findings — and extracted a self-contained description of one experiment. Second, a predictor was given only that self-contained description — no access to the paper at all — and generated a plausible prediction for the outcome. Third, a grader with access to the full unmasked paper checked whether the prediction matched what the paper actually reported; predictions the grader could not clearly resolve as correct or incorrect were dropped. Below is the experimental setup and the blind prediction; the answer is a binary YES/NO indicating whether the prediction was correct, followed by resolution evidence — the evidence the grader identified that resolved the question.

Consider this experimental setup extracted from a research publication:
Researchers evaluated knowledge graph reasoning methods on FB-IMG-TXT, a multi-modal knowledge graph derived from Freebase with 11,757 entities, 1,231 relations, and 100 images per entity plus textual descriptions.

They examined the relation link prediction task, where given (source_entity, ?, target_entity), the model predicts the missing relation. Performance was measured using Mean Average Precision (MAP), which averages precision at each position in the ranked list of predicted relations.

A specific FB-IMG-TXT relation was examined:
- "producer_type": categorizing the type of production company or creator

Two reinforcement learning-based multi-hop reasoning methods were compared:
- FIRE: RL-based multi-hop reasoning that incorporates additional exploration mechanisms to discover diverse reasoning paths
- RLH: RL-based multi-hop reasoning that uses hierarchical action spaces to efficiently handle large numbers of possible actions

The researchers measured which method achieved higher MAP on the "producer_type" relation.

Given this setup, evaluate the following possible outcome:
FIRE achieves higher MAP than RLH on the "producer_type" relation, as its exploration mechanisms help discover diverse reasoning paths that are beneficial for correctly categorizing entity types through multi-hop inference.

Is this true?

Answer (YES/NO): NO